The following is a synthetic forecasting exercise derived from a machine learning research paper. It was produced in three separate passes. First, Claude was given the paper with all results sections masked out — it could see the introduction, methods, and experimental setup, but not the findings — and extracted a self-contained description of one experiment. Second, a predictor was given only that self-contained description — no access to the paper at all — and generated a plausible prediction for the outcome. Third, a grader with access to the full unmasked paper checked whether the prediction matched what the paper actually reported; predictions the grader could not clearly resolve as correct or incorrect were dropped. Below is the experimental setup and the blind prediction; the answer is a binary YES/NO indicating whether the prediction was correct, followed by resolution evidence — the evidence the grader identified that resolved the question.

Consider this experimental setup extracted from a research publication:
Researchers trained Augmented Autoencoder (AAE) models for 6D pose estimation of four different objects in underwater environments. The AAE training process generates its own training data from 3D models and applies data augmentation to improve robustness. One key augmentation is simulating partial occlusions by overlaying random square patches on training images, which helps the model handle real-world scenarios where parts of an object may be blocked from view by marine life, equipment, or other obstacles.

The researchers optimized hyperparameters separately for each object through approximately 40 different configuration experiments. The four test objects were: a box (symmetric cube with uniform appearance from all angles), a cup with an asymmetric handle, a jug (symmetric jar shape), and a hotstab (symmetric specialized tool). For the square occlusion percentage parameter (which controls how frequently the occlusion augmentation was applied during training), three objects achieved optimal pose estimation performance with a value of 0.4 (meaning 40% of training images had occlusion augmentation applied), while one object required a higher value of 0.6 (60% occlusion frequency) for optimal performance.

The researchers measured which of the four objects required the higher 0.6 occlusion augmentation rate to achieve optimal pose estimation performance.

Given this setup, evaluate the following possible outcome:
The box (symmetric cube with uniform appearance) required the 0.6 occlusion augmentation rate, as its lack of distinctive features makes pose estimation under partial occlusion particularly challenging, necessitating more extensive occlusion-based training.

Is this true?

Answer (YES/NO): YES